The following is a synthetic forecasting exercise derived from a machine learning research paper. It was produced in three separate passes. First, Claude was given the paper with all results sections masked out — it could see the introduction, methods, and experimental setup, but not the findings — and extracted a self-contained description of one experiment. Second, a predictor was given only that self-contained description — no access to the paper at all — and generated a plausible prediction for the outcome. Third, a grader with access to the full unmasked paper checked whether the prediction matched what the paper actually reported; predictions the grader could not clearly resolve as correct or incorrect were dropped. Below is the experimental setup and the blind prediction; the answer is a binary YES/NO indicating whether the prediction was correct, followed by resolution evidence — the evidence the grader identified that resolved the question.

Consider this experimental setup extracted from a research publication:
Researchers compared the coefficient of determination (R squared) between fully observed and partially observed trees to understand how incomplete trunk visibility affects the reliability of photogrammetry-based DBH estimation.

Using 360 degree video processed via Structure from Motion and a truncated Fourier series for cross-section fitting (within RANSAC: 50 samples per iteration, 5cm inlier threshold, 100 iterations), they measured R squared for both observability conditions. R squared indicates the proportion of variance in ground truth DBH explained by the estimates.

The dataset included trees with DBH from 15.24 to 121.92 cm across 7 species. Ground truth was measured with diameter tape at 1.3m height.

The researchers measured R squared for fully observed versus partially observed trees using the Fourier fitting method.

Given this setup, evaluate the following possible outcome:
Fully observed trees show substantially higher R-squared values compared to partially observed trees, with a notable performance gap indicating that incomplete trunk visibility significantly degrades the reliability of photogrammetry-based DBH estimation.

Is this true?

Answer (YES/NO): YES